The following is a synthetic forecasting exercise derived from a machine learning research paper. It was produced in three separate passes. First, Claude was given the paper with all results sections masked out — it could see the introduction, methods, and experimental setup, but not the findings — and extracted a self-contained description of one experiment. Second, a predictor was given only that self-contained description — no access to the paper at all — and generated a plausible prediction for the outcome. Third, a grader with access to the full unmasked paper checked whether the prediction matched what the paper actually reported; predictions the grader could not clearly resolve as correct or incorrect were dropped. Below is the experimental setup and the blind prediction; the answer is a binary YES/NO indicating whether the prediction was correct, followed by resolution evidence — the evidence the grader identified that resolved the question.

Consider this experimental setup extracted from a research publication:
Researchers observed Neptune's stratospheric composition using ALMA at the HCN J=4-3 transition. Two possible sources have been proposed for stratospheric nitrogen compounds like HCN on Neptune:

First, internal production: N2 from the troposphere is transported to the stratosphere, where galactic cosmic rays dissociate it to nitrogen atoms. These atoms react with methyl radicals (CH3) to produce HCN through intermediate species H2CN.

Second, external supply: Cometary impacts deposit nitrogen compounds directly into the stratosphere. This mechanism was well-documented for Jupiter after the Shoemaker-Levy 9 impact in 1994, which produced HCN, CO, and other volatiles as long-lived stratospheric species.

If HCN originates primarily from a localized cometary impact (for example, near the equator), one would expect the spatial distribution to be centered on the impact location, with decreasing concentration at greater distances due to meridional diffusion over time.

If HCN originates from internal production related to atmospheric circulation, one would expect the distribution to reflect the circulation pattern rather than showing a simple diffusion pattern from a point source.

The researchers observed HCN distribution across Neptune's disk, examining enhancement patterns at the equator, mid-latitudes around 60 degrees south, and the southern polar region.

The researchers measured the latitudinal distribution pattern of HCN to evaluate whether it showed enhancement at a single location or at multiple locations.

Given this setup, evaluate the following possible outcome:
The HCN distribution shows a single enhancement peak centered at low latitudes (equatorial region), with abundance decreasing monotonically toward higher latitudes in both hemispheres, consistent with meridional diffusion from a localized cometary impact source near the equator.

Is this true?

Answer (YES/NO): NO